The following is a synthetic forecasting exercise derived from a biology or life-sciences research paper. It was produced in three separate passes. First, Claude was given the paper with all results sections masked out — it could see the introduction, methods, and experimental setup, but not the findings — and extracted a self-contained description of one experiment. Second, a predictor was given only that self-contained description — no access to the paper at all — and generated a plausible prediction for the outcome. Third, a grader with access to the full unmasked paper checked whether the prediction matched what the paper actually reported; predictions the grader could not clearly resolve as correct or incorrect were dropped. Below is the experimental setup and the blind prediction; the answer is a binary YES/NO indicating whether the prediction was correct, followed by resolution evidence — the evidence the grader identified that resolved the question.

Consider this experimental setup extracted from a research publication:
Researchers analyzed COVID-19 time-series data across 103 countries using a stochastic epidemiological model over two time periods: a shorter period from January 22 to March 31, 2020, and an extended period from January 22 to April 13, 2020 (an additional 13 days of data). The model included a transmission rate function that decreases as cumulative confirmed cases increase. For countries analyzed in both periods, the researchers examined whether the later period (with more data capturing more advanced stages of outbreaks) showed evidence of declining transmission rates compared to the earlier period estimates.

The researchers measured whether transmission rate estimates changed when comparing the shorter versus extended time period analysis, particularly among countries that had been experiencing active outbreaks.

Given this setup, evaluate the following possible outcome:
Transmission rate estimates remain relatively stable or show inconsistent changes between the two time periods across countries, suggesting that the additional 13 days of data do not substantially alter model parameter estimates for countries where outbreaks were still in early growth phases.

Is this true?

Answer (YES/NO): NO